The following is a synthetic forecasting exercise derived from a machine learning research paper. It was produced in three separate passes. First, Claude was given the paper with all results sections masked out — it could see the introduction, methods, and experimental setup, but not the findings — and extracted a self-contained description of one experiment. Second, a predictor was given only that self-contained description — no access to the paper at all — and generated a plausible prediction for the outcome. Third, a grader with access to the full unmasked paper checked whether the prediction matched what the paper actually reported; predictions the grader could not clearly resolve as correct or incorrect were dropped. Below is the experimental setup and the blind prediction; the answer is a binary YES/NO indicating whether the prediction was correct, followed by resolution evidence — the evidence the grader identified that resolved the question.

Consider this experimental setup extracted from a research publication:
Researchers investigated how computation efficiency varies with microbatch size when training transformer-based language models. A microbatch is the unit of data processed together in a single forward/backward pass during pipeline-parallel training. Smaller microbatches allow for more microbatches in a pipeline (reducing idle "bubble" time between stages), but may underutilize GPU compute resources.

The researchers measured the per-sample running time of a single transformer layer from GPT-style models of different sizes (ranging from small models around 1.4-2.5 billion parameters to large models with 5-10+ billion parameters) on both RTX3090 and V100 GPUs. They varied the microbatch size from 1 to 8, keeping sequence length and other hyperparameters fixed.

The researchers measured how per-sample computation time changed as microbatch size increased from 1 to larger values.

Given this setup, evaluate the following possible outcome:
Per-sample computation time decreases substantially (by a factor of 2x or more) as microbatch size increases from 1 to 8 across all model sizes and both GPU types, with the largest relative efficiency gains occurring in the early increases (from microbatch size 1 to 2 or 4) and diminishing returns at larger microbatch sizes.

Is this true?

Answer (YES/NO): NO